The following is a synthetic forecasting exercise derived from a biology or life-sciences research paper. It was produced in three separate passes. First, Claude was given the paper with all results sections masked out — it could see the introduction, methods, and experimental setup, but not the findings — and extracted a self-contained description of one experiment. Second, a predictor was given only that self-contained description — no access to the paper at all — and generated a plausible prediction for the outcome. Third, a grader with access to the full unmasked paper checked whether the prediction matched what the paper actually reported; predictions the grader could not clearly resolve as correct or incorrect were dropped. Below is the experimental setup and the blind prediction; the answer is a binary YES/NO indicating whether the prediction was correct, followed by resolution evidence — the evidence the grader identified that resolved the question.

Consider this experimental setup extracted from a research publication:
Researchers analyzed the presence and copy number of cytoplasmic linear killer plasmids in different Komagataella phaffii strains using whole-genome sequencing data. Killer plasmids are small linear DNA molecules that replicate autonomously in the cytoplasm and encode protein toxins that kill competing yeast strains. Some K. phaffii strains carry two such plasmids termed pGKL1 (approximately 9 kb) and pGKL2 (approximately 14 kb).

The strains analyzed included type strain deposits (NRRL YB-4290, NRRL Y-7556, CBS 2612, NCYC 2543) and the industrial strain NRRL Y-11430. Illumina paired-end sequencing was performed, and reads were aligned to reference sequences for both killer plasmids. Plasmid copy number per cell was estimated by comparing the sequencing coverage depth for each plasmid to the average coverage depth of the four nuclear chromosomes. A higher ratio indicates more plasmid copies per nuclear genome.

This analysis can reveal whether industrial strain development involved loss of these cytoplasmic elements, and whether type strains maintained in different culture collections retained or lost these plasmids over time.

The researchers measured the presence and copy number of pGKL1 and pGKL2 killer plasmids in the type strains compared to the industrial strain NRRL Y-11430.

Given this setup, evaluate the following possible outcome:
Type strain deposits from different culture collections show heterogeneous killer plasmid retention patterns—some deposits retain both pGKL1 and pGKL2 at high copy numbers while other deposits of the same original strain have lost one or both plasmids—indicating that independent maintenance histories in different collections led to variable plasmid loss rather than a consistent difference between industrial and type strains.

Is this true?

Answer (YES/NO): YES